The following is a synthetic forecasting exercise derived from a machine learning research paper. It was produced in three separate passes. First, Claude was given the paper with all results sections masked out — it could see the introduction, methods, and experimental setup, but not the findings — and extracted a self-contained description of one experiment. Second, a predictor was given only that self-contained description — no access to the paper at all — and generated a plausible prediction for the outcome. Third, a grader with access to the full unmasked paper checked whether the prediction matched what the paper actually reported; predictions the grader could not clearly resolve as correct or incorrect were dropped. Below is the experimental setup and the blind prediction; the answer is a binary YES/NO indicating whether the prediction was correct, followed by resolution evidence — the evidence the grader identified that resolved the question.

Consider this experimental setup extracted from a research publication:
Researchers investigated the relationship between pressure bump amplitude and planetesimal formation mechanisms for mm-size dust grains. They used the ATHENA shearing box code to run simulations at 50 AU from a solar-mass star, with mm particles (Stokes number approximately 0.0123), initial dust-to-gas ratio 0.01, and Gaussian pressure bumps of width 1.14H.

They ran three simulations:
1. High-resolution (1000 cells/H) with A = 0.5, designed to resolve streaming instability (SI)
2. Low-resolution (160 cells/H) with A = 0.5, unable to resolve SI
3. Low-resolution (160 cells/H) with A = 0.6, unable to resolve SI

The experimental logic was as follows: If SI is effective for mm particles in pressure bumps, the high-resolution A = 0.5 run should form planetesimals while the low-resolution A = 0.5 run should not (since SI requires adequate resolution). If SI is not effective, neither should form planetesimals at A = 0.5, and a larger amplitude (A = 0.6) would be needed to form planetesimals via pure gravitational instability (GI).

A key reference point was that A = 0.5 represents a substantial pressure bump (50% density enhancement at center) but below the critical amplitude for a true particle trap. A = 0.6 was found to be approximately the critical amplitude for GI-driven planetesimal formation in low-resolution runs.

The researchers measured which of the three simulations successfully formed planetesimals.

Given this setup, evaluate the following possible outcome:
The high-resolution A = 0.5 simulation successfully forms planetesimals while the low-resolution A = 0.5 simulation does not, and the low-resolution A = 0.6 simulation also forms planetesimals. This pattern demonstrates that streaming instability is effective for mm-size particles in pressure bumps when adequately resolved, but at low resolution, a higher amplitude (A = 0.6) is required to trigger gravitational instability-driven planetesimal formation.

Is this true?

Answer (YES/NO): NO